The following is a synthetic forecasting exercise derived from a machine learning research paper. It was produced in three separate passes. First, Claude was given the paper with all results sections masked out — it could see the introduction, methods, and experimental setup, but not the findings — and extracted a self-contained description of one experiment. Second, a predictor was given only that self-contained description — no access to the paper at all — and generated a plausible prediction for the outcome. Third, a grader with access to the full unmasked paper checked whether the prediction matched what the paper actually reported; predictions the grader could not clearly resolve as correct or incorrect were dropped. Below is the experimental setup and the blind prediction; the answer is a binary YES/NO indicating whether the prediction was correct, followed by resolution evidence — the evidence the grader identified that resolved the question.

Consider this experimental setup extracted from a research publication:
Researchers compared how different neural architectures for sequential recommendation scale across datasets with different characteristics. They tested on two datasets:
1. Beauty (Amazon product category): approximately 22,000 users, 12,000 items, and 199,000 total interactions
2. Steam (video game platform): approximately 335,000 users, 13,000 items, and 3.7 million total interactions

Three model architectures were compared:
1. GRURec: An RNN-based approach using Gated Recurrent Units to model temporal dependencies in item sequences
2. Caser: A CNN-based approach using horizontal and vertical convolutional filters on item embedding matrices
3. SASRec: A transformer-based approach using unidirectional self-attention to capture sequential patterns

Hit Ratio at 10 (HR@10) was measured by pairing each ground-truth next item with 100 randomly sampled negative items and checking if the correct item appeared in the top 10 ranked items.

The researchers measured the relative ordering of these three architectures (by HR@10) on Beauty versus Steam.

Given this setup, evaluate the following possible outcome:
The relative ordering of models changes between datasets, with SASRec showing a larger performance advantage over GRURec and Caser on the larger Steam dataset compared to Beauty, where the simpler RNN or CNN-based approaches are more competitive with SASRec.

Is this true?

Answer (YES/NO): NO